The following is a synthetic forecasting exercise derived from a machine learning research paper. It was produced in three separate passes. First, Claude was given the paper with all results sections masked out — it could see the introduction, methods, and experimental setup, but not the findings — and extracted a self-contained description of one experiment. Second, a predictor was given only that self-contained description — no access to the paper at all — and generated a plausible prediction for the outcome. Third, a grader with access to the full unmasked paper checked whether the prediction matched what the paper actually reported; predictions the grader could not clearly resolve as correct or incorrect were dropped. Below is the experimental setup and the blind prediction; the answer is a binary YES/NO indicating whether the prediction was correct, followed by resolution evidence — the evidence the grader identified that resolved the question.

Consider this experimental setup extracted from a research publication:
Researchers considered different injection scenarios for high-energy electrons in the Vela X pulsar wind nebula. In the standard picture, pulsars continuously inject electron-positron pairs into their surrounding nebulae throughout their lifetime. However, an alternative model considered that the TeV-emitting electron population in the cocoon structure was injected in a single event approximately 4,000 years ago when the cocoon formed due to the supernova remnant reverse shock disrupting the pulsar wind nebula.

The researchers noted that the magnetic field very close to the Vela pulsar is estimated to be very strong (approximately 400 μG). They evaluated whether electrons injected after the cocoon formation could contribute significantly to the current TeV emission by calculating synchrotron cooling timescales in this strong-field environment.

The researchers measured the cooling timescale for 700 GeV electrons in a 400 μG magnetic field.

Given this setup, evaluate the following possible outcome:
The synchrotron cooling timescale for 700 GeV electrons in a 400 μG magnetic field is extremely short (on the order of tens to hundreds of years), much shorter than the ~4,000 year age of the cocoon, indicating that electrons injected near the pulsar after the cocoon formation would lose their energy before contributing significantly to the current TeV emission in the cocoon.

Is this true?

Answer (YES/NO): YES